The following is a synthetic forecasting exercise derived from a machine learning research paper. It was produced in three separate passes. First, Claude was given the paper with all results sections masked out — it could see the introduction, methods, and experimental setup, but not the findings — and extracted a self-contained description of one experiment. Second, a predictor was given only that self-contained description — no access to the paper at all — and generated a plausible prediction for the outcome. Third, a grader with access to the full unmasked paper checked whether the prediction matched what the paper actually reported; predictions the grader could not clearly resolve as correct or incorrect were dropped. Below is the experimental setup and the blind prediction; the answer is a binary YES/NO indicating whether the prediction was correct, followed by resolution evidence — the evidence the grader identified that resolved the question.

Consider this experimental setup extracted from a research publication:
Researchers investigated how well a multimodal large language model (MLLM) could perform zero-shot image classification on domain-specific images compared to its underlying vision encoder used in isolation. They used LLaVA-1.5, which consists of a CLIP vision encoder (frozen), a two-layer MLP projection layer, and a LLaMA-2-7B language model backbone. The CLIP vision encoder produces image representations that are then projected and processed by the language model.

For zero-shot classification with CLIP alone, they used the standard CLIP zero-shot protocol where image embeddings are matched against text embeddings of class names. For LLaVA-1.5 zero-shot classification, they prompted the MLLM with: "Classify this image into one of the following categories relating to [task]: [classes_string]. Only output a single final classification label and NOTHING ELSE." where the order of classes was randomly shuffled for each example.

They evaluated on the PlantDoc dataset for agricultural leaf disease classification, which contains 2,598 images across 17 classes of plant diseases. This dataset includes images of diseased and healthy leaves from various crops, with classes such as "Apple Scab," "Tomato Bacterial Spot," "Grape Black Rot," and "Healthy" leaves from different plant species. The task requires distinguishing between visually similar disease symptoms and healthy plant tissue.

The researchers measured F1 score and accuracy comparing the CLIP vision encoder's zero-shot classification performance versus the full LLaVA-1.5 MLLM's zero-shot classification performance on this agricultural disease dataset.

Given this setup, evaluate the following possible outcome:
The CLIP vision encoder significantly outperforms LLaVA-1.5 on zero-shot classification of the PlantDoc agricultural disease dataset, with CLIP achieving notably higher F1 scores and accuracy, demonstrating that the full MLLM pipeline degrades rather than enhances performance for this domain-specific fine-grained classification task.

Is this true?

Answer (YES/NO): YES